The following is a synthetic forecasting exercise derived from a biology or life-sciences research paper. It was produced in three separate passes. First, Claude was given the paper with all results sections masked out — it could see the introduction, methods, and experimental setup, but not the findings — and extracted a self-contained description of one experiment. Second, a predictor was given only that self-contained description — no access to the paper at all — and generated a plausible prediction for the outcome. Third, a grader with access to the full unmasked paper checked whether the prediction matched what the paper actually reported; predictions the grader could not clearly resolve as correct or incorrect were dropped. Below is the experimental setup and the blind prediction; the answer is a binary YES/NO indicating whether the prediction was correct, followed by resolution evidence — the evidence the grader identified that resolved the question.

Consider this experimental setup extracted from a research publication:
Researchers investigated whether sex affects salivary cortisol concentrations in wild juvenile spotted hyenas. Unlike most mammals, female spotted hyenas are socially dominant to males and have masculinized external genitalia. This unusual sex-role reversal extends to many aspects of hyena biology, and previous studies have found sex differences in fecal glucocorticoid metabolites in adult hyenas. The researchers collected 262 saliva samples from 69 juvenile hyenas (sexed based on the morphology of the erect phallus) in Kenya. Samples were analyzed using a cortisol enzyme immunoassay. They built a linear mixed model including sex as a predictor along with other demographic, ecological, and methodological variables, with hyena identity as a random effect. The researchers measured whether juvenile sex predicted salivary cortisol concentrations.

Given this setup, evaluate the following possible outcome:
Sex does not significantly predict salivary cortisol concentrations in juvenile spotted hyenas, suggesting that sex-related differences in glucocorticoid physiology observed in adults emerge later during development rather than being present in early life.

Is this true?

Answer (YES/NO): YES